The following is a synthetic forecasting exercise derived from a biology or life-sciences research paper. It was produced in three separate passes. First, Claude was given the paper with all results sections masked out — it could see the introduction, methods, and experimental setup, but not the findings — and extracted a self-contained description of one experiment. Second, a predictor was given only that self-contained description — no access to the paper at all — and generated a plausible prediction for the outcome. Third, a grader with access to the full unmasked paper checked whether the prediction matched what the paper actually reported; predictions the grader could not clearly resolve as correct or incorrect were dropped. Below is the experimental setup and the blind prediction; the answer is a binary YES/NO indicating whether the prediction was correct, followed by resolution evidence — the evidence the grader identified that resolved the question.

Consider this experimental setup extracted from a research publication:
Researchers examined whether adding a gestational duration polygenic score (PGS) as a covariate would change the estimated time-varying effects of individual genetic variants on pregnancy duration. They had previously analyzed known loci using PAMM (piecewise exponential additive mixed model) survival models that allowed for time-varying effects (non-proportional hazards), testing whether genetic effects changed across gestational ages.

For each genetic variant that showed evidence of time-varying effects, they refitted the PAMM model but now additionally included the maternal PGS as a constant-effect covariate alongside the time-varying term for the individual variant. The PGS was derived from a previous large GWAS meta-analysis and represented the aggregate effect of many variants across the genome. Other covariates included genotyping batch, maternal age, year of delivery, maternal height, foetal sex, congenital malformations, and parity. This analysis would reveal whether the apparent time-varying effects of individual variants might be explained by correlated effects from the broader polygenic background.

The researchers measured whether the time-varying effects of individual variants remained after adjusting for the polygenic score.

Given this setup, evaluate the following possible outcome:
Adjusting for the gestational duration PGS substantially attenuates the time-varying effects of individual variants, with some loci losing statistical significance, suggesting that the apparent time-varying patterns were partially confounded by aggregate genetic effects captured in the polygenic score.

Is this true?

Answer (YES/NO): NO